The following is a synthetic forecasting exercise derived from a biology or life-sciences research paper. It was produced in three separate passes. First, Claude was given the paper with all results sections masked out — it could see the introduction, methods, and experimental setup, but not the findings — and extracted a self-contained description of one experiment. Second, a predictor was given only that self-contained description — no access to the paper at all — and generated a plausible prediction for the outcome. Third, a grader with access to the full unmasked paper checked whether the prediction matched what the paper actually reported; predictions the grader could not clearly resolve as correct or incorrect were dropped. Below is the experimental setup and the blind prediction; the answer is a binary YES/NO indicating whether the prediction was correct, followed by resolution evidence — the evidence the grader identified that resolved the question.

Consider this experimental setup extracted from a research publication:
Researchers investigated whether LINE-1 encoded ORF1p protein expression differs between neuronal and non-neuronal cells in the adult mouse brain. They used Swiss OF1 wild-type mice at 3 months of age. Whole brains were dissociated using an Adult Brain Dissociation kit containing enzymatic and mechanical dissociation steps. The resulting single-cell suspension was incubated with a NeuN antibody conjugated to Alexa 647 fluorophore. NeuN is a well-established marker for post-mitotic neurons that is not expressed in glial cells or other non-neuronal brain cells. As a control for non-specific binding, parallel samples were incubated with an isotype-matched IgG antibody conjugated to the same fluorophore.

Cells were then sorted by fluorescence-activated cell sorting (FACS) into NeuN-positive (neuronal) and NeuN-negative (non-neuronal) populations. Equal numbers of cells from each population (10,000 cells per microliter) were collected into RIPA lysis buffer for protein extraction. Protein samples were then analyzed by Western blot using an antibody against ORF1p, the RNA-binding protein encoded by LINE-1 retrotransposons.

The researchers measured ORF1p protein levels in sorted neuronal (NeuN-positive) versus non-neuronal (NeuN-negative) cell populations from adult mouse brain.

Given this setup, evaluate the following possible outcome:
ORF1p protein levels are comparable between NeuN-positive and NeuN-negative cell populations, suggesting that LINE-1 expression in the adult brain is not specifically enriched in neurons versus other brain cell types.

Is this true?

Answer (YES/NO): NO